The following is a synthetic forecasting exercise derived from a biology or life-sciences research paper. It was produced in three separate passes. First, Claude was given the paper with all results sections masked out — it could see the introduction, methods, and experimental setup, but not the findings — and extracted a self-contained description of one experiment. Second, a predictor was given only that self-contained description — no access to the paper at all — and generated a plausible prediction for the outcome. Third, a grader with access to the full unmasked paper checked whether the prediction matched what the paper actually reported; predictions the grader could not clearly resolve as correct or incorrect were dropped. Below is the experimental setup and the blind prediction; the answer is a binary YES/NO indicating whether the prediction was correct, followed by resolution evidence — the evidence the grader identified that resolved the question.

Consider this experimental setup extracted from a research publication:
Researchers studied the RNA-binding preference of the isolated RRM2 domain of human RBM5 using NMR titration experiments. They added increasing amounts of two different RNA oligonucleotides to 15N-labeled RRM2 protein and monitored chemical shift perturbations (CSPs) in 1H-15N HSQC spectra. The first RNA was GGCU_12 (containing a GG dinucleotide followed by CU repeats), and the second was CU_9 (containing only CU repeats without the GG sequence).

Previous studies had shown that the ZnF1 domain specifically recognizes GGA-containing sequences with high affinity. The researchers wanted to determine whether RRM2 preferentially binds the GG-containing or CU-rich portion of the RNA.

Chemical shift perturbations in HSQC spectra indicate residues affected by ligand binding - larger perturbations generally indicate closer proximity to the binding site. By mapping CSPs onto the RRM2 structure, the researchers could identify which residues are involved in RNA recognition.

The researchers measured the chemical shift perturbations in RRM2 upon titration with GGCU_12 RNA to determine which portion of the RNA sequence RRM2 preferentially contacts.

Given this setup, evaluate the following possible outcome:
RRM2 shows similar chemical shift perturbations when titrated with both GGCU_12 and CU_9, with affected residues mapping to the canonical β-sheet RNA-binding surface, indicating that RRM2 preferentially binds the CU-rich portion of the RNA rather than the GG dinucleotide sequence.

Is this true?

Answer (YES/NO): YES